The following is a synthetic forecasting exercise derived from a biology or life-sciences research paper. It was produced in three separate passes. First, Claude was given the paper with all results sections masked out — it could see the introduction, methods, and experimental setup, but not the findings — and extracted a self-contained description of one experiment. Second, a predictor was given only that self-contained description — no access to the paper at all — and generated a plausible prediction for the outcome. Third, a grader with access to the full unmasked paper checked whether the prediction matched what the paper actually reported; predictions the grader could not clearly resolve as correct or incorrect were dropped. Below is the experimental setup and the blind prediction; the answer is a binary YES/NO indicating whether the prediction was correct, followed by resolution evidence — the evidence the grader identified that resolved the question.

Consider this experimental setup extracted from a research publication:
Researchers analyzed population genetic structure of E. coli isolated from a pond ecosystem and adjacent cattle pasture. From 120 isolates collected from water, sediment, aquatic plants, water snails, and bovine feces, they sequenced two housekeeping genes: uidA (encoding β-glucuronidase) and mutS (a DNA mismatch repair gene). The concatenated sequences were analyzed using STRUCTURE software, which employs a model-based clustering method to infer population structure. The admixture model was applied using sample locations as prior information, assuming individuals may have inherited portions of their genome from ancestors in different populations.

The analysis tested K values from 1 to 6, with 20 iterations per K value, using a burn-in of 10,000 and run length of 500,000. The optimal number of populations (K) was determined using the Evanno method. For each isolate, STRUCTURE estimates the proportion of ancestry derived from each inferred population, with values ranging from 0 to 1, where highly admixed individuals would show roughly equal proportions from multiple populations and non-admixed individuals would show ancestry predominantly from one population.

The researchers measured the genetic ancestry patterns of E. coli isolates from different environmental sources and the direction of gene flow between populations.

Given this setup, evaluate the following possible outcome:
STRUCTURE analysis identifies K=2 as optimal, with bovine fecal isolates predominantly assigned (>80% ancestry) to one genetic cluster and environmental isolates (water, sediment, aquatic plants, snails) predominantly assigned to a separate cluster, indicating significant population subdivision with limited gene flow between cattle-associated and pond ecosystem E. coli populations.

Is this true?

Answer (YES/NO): NO